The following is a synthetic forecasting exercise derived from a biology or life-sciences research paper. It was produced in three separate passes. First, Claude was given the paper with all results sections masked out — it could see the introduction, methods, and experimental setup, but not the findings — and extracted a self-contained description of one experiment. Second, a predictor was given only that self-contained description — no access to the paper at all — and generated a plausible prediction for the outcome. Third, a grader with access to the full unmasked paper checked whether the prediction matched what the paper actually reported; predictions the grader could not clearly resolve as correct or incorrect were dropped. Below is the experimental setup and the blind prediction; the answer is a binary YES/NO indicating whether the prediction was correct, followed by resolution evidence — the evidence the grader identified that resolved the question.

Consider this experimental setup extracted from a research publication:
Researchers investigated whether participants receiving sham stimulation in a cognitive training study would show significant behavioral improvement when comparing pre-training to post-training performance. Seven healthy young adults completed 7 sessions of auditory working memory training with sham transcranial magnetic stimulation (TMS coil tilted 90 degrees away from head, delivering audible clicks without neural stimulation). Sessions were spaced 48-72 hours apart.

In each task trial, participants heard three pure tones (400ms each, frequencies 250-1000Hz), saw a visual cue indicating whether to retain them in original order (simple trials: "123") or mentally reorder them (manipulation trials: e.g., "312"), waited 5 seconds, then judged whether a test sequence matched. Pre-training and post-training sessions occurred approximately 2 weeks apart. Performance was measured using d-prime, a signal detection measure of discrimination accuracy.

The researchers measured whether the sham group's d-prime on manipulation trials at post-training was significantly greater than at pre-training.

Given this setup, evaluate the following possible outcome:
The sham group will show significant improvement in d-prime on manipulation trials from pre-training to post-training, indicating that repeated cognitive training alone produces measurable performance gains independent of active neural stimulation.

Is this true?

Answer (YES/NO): NO